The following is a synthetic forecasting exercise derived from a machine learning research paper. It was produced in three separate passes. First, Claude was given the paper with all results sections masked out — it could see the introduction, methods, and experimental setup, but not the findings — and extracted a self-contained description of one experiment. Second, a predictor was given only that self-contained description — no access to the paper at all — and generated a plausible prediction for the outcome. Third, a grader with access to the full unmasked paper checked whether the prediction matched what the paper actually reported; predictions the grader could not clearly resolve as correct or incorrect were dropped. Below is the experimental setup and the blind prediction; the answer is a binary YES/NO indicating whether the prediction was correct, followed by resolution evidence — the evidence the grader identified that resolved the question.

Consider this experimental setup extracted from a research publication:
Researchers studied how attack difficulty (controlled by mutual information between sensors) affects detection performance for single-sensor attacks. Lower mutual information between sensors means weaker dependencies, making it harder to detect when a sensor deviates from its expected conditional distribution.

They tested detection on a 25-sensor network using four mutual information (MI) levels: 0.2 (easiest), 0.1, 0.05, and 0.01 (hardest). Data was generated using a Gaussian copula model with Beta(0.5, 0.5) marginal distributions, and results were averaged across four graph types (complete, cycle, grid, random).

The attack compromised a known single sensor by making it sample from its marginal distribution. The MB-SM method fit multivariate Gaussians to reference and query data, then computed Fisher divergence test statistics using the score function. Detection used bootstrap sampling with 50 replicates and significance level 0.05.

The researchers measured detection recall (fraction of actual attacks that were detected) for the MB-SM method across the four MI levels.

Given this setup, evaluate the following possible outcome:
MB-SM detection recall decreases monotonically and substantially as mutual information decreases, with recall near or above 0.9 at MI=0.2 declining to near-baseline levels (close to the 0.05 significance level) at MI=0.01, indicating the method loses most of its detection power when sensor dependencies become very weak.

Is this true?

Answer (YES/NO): NO